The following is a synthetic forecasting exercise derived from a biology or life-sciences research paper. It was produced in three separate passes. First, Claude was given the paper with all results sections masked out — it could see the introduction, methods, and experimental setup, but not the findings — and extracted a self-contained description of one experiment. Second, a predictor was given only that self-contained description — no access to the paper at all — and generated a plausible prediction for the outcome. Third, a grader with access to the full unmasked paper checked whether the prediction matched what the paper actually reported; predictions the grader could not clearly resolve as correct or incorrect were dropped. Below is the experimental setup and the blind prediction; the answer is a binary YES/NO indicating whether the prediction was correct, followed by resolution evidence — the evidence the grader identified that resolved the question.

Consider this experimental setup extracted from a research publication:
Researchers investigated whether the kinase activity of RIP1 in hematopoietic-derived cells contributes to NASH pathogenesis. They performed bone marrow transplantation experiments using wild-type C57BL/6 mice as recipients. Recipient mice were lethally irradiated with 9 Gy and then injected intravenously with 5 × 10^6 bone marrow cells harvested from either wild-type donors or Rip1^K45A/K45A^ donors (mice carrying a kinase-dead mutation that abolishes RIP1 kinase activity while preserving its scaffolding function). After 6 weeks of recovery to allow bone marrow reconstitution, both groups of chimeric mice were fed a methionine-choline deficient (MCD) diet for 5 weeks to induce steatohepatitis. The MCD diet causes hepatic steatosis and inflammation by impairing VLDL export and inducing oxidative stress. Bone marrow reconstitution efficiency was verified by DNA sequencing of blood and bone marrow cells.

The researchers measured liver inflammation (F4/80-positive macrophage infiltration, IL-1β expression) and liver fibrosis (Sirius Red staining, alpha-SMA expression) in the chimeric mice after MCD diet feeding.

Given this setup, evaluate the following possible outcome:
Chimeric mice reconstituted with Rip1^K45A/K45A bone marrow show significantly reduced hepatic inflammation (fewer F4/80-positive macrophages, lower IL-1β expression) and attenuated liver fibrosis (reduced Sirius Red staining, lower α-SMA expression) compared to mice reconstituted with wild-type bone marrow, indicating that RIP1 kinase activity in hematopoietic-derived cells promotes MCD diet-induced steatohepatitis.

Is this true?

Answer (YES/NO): YES